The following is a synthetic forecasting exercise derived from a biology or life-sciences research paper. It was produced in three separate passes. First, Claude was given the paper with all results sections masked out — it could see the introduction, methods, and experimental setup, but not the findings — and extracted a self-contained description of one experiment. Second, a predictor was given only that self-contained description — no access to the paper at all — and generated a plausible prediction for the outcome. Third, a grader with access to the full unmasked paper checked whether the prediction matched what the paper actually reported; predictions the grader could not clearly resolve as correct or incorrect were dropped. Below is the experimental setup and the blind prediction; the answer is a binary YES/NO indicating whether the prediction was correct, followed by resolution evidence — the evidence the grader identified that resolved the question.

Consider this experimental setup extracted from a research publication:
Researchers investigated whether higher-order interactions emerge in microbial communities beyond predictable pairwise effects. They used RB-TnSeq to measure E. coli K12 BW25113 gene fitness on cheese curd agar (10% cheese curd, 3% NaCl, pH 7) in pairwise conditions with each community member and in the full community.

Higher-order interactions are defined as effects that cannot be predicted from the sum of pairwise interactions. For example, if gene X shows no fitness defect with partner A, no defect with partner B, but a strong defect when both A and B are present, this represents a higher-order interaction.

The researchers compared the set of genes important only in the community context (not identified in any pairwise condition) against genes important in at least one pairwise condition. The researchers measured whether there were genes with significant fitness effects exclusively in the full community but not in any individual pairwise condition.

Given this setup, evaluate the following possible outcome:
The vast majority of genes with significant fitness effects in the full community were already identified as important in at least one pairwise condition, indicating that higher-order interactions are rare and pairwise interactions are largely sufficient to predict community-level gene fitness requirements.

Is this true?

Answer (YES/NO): NO